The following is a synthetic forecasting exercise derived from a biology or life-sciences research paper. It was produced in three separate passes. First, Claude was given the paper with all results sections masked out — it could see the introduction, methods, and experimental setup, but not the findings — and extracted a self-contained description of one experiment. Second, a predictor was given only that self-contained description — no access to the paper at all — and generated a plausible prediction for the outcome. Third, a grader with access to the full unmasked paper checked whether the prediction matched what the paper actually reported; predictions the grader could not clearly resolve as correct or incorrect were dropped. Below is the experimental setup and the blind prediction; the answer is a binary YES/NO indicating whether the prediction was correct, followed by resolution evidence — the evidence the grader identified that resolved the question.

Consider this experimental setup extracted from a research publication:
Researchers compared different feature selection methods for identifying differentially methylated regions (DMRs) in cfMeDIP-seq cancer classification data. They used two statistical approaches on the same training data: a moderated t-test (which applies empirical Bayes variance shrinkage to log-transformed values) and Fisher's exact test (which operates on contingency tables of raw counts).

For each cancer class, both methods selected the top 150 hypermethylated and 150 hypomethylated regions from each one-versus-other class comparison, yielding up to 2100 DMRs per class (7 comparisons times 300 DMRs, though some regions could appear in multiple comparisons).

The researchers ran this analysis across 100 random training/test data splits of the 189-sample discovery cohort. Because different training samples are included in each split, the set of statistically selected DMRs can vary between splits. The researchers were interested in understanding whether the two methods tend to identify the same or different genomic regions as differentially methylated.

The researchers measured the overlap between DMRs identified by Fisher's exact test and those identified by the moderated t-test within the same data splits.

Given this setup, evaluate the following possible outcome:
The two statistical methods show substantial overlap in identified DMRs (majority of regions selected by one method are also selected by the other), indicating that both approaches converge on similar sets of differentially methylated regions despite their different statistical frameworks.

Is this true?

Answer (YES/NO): YES